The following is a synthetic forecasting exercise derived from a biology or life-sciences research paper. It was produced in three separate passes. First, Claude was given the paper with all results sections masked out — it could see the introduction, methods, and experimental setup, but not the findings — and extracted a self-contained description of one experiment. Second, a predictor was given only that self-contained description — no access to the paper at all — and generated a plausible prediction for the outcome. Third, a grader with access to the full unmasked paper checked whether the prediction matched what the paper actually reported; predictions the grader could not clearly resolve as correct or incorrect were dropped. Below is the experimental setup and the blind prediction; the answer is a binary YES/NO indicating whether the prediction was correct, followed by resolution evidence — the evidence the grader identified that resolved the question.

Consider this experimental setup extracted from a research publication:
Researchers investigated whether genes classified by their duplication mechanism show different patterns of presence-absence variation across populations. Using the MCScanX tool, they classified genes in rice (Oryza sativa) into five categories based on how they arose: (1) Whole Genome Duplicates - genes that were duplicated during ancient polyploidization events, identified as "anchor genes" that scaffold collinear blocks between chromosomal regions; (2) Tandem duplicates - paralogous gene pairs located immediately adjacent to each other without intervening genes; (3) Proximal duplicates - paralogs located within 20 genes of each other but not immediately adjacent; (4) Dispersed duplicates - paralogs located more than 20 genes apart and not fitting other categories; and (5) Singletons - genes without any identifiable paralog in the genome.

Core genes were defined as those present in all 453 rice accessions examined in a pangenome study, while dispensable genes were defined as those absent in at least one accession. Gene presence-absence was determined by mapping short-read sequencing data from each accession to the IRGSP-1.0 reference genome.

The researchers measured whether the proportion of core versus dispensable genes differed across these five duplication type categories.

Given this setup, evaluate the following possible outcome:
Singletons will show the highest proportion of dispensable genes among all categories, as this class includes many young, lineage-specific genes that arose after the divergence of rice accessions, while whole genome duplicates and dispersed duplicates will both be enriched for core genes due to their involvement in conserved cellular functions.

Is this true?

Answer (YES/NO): NO